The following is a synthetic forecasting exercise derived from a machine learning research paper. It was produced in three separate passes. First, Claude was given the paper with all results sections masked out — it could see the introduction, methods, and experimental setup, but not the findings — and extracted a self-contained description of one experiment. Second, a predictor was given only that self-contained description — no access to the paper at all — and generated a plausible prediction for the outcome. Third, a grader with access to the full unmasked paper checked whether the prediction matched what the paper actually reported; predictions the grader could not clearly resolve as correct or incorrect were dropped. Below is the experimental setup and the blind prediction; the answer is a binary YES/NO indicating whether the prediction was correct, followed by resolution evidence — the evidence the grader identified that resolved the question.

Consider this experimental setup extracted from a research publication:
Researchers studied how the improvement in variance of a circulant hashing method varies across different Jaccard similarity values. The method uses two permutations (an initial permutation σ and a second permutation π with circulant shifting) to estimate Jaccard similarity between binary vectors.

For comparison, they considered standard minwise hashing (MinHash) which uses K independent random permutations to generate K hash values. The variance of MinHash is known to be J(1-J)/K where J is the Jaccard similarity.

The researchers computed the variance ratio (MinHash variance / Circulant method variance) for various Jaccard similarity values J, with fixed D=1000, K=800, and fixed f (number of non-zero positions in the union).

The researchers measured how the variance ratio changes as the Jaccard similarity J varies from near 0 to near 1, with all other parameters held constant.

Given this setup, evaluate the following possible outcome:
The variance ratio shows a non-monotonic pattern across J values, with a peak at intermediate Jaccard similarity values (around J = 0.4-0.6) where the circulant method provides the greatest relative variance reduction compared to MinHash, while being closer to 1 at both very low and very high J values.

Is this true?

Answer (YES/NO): NO